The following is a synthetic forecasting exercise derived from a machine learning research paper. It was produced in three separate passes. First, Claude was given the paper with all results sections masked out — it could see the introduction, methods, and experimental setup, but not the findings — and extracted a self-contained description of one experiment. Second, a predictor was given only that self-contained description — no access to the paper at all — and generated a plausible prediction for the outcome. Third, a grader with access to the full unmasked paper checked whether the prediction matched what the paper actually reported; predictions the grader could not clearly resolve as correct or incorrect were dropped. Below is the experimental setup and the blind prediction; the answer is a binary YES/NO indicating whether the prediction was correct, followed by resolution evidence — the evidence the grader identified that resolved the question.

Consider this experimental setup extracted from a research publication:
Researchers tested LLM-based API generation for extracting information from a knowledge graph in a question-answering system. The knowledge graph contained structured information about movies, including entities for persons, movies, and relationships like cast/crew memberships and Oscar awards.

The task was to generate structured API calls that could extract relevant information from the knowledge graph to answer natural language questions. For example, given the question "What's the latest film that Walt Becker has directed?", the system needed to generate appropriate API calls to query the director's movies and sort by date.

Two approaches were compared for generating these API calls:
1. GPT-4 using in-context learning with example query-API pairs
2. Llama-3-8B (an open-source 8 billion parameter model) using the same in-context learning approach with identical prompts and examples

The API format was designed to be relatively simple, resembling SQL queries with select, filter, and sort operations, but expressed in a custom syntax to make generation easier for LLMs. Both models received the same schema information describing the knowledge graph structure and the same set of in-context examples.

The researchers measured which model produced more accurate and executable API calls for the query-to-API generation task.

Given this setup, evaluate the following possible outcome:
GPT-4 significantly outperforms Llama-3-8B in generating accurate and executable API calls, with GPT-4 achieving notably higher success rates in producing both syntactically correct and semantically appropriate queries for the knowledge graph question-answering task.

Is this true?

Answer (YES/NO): NO